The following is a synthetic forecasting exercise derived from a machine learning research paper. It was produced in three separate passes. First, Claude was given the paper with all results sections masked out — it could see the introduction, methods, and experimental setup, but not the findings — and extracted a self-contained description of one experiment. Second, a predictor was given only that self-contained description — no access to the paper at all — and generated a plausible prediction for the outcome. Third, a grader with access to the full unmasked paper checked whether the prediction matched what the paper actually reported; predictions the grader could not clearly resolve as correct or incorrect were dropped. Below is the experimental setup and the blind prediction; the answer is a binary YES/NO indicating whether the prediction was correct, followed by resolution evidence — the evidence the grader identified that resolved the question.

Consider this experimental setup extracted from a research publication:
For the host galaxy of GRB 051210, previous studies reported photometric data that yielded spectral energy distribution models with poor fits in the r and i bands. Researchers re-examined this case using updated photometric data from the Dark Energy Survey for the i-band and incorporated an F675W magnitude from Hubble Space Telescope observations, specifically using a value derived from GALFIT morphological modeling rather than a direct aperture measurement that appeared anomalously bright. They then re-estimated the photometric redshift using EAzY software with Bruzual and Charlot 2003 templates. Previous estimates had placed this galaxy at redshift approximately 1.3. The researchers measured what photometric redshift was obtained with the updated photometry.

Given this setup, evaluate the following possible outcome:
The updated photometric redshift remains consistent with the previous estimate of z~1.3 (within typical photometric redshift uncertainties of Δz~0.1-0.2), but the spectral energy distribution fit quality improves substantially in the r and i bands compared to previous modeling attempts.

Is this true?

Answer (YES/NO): NO